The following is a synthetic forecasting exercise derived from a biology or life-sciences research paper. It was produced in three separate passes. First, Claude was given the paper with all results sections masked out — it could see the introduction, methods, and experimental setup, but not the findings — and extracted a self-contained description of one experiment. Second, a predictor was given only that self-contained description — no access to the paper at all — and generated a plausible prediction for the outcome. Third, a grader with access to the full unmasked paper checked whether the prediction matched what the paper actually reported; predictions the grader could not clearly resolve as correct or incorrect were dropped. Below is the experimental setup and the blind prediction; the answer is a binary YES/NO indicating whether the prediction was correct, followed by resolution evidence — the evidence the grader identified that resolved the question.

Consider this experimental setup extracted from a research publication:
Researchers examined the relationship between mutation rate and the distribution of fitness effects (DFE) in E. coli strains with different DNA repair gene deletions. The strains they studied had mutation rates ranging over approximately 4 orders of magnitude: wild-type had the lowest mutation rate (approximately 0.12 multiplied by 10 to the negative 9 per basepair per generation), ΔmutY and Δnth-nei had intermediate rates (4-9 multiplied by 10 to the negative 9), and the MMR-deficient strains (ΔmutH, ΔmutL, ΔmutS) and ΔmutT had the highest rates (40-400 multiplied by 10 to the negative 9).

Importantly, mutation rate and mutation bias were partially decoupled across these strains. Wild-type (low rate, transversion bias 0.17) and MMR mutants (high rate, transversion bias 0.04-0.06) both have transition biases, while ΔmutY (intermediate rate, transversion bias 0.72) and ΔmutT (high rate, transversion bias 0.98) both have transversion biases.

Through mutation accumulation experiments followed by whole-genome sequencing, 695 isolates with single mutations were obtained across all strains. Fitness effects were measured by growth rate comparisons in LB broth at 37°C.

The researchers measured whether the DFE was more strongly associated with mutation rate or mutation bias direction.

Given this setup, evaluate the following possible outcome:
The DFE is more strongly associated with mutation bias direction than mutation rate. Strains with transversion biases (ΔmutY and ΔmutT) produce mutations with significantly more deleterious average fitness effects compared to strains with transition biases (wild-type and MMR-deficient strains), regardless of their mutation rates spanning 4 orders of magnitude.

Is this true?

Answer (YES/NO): NO